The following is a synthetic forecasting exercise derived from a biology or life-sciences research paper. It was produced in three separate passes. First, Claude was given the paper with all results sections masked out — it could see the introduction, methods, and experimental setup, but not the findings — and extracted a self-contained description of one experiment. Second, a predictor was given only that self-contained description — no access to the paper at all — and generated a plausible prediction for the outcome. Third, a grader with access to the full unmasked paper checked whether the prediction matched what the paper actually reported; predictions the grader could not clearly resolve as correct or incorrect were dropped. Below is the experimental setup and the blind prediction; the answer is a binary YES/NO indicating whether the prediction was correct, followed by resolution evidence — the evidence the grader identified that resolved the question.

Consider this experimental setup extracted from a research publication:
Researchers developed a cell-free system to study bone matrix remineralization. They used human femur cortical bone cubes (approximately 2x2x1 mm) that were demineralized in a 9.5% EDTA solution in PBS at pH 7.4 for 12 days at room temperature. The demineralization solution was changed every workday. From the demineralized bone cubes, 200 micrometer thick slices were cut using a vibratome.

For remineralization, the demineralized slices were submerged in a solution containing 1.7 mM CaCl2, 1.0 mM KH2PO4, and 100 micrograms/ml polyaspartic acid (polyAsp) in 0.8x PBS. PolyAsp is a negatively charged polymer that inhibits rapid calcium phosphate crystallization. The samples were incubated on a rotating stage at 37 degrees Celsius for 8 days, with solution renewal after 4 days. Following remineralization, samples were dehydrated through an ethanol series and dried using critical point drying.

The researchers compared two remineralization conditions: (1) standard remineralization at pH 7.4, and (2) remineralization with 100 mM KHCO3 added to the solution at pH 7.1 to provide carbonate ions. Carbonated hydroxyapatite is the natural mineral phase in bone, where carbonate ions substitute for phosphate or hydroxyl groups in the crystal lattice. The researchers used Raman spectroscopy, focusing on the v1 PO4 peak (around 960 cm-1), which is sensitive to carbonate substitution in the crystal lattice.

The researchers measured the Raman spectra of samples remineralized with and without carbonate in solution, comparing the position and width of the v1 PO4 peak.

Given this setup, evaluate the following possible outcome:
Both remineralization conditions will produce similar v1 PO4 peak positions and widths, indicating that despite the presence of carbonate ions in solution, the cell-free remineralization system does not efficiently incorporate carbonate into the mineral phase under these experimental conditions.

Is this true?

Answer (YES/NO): NO